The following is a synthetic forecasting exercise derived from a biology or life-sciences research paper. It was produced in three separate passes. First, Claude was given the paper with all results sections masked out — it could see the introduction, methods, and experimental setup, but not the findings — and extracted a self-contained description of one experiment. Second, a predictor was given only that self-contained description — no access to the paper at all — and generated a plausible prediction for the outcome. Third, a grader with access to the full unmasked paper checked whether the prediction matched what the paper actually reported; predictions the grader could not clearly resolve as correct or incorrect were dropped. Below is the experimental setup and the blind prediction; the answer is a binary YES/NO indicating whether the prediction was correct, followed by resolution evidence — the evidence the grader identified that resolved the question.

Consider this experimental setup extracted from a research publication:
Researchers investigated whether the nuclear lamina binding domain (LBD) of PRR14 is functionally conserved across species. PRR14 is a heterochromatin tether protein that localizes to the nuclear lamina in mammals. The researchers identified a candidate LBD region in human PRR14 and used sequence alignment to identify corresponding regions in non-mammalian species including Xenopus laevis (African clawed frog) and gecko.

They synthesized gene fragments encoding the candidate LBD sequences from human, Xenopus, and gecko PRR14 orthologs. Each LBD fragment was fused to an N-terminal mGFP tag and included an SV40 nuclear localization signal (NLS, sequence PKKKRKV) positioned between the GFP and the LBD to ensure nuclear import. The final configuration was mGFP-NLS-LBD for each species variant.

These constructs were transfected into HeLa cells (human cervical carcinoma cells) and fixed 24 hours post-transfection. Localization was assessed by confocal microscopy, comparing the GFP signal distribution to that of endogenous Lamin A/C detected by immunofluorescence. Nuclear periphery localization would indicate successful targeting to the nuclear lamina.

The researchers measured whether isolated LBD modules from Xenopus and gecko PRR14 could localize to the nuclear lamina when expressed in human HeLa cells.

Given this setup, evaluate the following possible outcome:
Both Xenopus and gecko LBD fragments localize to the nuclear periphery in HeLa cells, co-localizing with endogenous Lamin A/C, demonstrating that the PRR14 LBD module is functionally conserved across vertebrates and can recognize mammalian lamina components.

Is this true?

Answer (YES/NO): YES